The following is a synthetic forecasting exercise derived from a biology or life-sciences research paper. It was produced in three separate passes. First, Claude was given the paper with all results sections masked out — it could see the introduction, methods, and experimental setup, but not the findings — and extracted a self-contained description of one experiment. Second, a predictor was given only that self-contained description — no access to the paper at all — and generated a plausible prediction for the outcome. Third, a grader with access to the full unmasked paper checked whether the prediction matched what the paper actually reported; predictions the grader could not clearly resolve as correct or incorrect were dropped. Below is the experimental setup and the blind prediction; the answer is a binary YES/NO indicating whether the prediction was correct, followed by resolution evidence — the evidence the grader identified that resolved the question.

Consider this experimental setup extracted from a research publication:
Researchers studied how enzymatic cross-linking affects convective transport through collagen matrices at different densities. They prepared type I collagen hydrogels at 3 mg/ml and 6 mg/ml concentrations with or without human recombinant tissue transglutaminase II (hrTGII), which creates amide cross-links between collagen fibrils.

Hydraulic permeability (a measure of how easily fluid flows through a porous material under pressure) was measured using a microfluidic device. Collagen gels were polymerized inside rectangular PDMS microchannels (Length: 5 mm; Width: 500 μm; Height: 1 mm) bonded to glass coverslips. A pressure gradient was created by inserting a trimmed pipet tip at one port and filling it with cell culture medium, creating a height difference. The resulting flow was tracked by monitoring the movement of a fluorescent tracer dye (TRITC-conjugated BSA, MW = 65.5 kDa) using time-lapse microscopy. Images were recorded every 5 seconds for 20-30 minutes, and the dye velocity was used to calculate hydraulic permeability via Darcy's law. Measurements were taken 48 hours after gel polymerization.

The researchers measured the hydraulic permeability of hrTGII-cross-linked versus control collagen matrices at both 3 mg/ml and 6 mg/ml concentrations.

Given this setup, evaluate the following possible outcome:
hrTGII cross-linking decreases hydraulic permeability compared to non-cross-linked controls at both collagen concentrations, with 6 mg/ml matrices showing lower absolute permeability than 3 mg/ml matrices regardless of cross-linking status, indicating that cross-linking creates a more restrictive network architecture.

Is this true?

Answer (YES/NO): NO